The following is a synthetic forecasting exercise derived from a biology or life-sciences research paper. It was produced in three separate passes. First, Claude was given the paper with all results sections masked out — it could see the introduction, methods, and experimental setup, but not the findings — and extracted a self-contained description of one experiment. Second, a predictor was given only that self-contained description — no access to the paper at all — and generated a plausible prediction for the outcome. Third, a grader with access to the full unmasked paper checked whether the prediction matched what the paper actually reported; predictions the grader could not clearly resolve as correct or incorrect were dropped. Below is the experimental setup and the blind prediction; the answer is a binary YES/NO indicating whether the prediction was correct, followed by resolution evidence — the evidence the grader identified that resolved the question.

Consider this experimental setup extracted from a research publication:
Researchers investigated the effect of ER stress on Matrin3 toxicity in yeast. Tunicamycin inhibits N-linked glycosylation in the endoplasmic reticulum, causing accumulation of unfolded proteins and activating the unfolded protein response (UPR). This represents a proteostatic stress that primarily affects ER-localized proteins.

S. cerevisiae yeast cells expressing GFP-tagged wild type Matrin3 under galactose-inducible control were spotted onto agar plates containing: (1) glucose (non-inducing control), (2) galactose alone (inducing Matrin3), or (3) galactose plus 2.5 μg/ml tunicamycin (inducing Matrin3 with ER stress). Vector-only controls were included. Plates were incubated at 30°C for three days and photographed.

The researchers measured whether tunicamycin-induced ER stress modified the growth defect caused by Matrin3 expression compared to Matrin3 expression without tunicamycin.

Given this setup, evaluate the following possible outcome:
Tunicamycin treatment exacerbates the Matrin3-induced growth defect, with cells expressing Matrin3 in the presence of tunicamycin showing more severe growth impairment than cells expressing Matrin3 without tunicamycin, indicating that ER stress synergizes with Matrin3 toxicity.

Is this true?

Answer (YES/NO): NO